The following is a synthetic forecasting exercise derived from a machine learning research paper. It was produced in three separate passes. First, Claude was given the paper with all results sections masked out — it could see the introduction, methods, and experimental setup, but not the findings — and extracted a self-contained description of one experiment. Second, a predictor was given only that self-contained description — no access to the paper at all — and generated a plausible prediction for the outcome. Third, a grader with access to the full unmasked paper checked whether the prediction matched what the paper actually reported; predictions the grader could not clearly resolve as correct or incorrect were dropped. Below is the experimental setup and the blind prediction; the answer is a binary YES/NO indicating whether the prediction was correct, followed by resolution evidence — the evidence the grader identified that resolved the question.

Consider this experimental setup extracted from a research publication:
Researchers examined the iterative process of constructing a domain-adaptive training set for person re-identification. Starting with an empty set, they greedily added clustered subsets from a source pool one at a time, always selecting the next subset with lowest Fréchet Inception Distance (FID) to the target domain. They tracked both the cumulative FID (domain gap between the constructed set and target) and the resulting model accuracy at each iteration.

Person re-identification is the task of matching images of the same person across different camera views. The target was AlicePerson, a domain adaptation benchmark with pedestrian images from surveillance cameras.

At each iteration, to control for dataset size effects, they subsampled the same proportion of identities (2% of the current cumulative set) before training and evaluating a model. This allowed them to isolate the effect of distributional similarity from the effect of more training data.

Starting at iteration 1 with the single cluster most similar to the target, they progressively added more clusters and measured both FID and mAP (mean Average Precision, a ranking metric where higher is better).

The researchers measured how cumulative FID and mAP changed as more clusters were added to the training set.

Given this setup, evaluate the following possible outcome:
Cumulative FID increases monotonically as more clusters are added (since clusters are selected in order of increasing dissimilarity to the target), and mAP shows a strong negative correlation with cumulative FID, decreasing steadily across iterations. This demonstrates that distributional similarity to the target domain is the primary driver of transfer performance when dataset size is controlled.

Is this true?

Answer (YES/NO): NO